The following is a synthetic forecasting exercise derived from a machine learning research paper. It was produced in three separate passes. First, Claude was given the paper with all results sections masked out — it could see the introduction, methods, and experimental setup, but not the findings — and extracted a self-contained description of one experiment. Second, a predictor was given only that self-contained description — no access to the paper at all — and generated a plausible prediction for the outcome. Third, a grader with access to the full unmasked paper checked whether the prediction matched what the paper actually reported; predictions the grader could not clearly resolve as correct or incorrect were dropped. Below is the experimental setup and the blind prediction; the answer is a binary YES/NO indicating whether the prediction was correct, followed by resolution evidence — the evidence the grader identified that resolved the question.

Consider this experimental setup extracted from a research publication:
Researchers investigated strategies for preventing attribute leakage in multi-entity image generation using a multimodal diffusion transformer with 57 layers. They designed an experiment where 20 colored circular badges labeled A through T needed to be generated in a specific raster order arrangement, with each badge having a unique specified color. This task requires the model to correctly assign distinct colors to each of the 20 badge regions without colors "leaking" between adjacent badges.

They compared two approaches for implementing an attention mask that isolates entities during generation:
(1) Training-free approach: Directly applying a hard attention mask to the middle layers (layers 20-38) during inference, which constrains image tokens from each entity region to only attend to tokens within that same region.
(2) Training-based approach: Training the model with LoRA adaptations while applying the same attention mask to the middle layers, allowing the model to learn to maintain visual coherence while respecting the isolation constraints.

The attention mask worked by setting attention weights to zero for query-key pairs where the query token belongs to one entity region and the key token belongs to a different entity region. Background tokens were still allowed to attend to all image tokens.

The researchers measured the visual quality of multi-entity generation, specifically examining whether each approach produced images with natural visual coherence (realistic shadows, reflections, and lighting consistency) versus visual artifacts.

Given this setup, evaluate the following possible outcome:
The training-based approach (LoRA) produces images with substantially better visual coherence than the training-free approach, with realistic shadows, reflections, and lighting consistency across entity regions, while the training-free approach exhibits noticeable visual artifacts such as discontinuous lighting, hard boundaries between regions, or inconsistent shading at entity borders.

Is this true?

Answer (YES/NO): YES